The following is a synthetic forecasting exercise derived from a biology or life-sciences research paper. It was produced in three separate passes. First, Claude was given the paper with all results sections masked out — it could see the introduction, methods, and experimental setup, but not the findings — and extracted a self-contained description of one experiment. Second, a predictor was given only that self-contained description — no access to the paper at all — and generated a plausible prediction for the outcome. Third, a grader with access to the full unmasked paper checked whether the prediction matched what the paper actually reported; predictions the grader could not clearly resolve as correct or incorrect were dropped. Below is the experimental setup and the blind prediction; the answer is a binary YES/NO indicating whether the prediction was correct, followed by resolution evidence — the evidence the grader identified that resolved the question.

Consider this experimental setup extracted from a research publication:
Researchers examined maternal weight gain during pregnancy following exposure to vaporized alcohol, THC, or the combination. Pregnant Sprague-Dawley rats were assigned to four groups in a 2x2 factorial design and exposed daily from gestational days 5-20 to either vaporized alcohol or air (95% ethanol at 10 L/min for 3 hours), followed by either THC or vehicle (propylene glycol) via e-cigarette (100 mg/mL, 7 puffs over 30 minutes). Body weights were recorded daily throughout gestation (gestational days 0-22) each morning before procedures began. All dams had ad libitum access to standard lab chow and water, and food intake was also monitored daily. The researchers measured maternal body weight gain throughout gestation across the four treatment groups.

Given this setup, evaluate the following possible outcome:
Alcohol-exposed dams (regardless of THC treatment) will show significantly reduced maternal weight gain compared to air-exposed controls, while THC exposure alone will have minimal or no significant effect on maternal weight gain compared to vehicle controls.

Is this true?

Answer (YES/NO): YES